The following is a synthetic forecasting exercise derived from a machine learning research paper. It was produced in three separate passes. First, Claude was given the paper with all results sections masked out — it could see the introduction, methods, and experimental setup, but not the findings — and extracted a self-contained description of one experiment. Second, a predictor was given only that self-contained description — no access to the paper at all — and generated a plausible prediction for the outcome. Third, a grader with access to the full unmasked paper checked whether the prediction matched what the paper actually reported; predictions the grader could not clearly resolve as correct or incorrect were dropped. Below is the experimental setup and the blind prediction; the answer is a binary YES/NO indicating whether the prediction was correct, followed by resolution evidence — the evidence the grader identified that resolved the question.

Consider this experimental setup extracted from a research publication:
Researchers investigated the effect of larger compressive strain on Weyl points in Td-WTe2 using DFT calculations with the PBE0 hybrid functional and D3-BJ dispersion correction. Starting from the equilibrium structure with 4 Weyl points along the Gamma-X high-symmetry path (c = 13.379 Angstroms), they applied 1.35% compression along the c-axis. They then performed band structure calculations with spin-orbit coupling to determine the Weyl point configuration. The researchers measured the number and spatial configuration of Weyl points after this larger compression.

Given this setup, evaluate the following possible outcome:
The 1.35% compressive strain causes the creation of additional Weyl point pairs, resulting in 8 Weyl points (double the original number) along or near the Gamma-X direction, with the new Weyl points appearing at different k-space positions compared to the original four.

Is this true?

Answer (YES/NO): NO